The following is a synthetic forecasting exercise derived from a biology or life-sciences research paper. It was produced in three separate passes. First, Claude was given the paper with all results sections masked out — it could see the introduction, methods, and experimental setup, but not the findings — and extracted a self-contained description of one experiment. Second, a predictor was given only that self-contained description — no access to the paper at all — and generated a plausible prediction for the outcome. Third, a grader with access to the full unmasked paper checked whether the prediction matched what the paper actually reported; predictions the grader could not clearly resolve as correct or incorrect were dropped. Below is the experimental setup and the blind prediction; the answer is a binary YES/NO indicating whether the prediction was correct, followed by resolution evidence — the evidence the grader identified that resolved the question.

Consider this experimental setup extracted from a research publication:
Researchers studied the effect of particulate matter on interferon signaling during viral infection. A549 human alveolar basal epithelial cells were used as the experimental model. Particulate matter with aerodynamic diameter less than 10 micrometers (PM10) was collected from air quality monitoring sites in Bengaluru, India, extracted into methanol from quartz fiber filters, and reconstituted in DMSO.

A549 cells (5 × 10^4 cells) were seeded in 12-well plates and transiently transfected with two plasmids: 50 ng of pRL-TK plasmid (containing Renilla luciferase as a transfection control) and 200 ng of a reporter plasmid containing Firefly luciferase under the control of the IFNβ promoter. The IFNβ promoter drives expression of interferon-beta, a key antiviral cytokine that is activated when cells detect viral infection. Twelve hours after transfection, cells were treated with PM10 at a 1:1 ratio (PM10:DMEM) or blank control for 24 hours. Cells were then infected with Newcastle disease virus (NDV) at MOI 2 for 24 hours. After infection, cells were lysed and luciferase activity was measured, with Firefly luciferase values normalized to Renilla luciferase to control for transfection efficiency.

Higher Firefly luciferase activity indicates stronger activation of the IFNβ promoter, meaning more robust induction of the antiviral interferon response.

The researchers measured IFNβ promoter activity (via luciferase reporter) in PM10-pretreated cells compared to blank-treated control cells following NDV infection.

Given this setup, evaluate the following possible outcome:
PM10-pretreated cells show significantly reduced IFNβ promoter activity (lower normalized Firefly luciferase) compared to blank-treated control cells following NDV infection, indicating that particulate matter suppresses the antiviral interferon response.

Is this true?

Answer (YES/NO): YES